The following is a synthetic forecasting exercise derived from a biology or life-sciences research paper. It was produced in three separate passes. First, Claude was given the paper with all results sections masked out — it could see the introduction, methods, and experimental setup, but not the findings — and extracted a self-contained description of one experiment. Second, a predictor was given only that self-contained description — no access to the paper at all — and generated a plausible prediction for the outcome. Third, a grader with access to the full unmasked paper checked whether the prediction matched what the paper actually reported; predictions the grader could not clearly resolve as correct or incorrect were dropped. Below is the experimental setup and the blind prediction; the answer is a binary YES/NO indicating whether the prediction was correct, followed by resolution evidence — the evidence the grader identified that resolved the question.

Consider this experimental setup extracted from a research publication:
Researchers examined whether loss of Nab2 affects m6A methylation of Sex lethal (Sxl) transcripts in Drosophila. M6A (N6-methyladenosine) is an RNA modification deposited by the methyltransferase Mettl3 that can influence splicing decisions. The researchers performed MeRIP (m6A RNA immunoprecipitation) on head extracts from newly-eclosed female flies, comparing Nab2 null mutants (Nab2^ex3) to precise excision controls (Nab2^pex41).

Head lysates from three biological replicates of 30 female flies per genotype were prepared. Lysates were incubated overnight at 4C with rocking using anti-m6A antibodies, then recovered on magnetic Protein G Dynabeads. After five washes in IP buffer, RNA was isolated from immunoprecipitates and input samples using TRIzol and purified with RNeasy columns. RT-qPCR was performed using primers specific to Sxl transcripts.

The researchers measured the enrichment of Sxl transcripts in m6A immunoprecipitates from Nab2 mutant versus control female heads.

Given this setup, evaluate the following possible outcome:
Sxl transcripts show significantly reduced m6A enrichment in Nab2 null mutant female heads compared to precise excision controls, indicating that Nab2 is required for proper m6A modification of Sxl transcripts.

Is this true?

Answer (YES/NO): NO